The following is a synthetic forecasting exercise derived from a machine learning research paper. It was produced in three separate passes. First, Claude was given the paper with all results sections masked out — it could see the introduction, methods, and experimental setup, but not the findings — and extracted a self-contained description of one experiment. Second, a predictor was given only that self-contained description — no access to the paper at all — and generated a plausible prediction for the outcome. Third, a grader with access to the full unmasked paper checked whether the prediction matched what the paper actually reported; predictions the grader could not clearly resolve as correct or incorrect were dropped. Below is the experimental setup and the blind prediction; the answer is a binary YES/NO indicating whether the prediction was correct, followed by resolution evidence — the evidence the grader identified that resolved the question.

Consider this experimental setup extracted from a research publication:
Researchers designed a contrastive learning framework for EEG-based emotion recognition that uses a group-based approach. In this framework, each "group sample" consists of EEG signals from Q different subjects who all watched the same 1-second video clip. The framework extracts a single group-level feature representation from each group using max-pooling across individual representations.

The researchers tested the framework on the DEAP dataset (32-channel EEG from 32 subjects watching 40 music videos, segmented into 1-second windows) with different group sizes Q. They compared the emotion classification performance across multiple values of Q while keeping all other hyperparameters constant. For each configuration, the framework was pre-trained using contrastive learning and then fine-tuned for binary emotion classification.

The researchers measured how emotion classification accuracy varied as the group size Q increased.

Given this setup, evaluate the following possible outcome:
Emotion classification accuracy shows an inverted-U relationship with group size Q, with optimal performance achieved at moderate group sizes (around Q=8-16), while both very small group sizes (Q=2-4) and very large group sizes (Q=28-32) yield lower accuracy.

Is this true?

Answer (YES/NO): NO